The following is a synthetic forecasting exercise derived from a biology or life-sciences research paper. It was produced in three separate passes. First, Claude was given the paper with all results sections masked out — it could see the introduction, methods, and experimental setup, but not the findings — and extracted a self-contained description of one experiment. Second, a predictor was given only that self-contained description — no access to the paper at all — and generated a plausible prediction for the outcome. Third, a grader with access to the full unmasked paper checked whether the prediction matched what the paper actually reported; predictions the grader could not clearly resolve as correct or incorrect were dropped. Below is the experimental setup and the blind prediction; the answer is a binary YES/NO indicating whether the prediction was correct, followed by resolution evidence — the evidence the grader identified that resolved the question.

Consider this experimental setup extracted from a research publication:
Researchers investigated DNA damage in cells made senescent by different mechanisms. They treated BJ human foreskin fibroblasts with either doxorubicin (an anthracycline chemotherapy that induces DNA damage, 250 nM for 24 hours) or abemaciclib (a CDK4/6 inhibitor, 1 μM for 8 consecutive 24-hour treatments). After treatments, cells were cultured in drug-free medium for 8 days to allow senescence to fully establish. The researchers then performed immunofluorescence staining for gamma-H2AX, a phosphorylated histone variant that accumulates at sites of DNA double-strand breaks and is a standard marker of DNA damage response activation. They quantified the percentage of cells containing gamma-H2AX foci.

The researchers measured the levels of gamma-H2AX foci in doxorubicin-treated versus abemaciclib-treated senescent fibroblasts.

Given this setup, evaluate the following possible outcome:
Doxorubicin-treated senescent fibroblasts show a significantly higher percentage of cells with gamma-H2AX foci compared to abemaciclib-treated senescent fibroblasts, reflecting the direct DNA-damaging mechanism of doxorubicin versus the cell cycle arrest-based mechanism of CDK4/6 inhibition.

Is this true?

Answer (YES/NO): YES